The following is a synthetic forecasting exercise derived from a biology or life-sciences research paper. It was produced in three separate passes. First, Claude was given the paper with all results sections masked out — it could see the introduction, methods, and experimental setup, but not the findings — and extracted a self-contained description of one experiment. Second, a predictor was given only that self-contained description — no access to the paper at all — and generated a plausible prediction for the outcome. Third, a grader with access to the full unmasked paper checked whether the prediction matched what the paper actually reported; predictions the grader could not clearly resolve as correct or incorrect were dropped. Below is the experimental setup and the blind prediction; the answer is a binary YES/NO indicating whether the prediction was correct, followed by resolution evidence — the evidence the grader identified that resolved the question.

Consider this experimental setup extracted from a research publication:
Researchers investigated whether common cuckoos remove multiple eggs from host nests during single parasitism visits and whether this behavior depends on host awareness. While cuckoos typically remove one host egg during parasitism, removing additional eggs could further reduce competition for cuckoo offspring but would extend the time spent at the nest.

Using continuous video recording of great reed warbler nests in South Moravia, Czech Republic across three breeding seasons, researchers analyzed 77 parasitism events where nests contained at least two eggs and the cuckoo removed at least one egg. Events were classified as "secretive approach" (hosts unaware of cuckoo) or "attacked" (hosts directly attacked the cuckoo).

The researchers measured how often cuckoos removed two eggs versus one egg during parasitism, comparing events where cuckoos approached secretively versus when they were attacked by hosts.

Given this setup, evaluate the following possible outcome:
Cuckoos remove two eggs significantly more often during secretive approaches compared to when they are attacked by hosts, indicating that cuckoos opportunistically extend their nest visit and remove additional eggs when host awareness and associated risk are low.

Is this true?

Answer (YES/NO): YES